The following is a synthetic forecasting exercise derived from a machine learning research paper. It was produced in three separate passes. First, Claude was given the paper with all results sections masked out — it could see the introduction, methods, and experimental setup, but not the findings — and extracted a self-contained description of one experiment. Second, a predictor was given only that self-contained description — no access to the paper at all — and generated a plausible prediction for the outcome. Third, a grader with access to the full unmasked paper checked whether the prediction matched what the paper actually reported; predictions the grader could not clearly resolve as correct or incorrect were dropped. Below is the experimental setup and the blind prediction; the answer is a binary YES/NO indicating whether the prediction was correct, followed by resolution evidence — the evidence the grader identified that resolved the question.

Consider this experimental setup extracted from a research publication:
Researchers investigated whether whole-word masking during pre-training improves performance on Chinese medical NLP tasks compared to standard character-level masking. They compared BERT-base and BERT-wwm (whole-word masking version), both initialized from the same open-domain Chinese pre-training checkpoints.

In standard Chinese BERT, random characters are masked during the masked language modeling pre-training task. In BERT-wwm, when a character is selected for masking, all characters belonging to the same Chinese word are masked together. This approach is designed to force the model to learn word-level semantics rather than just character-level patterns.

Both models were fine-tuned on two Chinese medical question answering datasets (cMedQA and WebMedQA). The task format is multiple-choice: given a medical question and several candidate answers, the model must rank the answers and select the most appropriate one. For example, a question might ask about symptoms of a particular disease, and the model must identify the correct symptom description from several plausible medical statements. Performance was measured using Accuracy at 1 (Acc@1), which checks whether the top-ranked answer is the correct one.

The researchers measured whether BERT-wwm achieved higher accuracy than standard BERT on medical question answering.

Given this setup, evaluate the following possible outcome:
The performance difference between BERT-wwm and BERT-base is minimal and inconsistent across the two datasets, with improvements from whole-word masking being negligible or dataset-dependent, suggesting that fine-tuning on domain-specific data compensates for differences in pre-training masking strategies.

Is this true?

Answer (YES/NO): NO